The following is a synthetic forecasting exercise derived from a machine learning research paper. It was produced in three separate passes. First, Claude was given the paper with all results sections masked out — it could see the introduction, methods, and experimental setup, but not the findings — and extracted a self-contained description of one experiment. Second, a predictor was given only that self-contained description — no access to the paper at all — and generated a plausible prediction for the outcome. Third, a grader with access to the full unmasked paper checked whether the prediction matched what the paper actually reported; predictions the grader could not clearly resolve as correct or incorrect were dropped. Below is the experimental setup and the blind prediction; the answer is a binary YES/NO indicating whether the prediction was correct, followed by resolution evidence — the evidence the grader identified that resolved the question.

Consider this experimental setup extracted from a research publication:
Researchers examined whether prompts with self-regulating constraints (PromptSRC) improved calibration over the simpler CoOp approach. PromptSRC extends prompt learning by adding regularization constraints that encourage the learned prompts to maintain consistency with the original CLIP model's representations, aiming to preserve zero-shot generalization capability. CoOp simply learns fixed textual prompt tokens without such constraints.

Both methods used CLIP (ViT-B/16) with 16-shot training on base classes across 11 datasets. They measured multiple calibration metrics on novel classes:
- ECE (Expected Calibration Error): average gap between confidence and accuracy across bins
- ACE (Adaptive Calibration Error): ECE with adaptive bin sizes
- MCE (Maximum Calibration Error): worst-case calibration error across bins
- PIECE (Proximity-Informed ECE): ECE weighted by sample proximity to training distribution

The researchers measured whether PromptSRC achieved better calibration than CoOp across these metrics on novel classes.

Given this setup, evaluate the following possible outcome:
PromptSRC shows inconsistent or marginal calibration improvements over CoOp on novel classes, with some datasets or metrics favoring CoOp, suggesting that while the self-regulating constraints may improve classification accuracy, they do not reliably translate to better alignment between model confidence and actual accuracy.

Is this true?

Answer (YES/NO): NO